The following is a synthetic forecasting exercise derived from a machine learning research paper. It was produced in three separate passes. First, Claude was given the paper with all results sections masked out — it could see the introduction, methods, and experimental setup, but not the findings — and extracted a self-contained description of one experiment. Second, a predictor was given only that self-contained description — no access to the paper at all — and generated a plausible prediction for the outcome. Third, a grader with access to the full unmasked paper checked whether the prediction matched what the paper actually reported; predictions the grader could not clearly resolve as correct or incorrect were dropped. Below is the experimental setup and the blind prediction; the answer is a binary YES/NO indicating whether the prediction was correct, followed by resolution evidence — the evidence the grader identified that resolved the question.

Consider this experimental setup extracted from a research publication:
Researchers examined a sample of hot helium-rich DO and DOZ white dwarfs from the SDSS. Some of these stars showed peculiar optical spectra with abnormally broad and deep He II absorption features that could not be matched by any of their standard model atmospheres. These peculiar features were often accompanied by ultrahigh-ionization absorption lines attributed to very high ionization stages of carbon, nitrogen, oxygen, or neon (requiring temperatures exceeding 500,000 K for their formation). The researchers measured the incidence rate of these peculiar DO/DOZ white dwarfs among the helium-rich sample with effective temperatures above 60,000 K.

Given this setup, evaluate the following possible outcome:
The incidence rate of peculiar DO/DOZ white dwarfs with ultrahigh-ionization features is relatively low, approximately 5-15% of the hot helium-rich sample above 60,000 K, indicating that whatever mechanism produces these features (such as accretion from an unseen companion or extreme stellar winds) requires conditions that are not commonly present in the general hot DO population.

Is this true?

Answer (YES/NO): NO